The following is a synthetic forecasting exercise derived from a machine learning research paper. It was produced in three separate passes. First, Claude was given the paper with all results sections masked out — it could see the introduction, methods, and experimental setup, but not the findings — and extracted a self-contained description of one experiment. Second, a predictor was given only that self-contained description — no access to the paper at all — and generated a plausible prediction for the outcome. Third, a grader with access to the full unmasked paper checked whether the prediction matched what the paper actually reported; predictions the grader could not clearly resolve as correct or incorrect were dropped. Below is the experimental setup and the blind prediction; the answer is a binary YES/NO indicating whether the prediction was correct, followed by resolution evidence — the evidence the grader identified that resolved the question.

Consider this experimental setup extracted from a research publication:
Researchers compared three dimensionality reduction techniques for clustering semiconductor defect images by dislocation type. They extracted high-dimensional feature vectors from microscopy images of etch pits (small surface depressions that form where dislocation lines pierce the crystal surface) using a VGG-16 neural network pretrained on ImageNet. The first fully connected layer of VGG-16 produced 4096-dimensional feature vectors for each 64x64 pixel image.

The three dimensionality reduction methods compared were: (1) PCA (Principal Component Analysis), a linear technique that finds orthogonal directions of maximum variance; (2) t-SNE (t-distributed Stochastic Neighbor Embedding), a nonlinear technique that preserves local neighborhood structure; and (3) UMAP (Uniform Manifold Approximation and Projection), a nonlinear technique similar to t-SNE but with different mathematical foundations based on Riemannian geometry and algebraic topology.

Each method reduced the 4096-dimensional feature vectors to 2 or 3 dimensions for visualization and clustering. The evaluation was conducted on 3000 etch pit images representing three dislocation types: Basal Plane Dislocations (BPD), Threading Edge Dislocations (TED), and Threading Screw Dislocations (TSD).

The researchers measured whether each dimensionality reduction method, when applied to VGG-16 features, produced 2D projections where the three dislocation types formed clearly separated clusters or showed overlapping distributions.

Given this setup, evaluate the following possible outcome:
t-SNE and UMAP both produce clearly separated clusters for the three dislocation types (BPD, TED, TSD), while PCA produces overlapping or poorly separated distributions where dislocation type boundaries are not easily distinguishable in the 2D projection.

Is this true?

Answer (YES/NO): YES